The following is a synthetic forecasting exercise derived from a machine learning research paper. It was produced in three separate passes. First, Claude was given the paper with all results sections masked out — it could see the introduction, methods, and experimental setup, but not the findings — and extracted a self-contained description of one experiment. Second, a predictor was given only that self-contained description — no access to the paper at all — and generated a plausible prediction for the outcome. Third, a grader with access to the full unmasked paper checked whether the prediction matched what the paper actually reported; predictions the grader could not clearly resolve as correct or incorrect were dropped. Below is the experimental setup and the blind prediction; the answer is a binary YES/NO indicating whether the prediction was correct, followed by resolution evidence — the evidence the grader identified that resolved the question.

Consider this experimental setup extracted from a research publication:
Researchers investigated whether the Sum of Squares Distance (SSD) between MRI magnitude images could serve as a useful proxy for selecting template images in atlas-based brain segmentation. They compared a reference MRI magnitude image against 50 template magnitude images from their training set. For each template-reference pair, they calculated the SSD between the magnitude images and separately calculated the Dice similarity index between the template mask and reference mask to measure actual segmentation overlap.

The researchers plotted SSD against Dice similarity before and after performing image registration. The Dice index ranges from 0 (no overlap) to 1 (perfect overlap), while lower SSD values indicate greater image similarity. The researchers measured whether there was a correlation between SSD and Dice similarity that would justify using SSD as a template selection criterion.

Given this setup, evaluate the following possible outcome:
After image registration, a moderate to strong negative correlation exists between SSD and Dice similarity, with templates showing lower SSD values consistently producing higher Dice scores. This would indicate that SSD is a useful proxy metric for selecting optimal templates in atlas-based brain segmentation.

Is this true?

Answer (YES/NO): NO